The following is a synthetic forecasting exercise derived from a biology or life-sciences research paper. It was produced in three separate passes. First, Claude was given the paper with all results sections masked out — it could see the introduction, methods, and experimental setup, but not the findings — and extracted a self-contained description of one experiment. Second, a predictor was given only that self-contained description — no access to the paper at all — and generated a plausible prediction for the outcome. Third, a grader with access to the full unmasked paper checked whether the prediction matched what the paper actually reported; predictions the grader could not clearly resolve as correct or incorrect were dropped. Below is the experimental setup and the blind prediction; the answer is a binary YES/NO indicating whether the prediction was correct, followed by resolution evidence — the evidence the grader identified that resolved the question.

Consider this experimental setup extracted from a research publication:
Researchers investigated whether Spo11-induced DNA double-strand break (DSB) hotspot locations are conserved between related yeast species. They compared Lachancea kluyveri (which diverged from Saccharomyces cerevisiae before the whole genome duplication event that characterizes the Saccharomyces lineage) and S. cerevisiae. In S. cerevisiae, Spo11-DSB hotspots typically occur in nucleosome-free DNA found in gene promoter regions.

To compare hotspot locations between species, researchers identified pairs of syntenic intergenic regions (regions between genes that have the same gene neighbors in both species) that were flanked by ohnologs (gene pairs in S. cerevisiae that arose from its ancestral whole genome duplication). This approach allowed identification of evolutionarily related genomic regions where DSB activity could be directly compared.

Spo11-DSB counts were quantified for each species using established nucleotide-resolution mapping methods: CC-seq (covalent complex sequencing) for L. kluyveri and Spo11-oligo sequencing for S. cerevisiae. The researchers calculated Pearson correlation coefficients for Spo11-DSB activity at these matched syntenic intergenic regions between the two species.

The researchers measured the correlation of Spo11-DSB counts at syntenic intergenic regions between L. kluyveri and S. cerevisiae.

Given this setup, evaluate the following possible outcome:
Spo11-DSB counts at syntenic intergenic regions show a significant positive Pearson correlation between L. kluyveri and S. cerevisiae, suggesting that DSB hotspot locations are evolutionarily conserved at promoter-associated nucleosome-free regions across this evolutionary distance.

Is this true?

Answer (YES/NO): NO